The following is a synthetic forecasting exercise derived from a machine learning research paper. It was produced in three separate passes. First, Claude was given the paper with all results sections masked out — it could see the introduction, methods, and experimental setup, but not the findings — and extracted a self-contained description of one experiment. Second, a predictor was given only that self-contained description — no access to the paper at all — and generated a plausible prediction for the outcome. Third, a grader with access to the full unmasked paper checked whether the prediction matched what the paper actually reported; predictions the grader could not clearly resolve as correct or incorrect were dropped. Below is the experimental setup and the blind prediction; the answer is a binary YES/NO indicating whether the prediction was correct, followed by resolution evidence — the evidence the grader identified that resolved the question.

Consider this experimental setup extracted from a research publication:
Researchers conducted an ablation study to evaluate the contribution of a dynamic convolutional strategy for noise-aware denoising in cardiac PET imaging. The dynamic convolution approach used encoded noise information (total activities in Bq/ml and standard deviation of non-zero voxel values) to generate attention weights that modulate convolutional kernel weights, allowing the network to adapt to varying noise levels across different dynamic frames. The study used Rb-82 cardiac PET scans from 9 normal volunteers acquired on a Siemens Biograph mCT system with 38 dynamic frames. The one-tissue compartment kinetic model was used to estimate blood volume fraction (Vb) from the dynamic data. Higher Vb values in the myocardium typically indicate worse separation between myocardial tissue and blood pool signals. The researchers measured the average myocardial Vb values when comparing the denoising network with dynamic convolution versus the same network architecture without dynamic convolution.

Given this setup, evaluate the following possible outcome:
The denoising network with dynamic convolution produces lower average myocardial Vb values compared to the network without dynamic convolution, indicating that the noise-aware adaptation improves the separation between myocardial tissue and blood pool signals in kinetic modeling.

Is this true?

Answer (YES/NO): YES